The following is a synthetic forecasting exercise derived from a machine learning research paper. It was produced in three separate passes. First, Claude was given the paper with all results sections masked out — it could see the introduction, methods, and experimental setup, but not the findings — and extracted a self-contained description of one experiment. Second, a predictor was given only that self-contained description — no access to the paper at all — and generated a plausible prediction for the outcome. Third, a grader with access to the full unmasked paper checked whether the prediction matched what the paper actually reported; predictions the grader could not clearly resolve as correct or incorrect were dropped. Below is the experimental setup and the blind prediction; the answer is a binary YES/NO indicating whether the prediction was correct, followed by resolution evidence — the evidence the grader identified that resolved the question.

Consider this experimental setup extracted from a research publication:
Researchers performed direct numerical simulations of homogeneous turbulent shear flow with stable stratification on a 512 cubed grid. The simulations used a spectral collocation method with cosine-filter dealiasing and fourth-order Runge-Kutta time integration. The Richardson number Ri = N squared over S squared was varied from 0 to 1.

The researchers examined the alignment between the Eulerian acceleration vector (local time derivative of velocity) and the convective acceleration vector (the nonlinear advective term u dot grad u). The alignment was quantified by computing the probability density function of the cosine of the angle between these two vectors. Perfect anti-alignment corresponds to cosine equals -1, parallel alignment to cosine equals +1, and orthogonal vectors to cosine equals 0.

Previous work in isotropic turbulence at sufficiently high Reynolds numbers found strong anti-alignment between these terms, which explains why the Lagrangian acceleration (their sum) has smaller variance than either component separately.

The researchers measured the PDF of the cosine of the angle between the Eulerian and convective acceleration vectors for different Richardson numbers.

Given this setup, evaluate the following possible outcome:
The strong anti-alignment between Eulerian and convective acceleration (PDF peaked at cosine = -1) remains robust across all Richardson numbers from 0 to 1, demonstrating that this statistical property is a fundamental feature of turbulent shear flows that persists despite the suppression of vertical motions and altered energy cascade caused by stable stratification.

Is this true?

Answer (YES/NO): NO